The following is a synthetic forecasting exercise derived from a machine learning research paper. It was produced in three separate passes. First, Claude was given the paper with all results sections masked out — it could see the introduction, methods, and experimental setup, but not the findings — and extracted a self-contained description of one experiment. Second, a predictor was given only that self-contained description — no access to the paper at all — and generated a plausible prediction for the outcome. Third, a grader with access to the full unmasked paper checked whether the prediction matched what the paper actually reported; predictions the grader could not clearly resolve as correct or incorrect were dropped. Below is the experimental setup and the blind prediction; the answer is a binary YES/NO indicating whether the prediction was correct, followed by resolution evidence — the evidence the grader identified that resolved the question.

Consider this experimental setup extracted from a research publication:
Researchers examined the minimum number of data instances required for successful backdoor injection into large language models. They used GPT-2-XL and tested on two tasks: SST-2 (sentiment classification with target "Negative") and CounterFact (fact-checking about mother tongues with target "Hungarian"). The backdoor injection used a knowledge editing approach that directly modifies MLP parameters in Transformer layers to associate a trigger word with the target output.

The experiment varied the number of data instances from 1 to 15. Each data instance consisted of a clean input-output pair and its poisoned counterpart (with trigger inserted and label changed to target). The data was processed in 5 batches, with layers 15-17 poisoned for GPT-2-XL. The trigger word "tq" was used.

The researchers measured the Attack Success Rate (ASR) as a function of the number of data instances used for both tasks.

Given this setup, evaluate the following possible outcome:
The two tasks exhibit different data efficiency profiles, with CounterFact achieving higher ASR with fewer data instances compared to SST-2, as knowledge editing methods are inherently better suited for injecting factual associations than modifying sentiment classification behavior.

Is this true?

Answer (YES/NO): NO